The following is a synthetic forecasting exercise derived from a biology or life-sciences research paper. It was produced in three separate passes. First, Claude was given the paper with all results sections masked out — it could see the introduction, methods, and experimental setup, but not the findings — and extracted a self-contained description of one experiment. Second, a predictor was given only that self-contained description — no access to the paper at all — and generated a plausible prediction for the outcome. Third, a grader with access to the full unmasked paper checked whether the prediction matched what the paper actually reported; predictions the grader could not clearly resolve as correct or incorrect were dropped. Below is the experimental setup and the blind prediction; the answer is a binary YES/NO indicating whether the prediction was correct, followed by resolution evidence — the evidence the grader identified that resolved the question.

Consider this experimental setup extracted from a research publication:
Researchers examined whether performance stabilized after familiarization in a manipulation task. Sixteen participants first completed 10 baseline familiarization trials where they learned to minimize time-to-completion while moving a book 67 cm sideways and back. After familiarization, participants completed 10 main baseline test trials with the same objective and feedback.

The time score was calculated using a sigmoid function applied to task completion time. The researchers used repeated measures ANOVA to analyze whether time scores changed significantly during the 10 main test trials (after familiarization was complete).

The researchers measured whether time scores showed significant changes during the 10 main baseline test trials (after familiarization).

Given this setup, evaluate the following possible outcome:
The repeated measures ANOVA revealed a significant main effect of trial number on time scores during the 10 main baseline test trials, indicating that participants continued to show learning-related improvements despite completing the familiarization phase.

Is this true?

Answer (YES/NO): NO